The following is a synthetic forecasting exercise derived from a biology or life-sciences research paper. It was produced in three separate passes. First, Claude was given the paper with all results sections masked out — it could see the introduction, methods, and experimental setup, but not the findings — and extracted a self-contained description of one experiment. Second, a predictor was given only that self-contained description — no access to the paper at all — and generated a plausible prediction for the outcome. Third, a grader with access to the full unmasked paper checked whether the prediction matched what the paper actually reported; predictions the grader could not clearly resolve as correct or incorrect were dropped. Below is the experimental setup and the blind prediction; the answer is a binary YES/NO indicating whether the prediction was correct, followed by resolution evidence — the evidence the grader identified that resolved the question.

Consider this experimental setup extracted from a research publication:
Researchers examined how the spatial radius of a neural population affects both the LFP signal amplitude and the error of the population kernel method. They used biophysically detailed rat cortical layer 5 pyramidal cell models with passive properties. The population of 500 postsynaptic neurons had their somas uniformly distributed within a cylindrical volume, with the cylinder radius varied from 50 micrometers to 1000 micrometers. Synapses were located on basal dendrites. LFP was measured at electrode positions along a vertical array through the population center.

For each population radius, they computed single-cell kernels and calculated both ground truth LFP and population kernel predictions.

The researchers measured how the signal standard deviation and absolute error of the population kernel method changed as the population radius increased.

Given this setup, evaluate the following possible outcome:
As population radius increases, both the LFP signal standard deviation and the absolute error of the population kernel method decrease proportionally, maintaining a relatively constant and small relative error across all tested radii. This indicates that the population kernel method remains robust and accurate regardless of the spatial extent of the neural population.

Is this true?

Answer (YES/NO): YES